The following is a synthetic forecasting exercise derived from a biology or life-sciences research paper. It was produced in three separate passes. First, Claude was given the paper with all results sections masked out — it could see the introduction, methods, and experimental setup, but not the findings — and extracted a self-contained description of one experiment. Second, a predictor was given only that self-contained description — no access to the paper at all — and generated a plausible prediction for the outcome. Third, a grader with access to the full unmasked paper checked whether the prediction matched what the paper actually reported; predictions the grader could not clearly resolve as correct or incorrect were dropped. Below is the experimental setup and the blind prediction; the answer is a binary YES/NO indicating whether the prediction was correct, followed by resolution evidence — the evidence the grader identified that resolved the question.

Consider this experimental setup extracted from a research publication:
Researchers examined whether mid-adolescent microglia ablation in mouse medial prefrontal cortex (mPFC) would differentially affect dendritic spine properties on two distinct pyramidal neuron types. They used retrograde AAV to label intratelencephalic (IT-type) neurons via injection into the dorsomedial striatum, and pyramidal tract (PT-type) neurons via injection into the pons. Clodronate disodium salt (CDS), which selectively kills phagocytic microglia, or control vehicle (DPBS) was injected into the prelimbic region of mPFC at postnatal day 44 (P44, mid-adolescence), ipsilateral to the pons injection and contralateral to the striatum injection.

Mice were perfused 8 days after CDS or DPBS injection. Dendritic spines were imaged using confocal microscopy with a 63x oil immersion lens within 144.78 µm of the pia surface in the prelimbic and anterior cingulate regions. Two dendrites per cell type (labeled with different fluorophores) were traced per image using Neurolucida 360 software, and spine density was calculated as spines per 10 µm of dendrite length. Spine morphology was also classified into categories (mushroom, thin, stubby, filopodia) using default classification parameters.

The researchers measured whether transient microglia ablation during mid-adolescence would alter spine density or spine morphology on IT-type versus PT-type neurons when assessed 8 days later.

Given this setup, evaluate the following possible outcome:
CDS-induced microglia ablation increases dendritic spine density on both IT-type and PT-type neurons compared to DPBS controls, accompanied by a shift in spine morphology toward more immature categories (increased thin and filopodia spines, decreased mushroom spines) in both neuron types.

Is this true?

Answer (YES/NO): NO